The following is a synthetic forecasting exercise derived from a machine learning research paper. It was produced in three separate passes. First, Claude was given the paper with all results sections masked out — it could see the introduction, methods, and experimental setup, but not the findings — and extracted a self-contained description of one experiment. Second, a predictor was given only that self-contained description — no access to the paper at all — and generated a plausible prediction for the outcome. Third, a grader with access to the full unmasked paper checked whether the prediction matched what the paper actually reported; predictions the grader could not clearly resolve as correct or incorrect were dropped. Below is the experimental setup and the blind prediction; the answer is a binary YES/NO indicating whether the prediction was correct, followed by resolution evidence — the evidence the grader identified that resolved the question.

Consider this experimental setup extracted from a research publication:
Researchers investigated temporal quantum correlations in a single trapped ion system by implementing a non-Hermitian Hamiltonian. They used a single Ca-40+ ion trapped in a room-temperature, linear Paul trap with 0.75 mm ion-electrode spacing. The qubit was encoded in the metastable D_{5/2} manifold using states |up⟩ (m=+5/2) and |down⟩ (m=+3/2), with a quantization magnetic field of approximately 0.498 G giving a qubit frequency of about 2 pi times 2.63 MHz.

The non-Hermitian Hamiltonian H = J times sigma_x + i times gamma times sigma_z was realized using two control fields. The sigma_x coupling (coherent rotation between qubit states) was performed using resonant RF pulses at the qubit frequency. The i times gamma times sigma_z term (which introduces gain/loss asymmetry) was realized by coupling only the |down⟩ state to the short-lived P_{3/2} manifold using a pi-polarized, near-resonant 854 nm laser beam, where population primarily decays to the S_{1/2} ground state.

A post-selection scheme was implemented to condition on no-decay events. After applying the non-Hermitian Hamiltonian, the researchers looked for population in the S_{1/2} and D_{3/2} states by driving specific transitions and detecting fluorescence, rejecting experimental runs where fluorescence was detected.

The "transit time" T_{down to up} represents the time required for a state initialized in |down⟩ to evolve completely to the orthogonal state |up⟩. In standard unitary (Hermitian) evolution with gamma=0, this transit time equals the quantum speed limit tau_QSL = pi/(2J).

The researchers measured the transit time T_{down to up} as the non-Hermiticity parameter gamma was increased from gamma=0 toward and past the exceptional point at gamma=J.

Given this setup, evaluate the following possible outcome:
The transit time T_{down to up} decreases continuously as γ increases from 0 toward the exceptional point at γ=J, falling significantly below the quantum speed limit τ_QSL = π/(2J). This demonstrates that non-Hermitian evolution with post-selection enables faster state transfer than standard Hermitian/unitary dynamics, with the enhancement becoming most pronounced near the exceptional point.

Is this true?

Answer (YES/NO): YES